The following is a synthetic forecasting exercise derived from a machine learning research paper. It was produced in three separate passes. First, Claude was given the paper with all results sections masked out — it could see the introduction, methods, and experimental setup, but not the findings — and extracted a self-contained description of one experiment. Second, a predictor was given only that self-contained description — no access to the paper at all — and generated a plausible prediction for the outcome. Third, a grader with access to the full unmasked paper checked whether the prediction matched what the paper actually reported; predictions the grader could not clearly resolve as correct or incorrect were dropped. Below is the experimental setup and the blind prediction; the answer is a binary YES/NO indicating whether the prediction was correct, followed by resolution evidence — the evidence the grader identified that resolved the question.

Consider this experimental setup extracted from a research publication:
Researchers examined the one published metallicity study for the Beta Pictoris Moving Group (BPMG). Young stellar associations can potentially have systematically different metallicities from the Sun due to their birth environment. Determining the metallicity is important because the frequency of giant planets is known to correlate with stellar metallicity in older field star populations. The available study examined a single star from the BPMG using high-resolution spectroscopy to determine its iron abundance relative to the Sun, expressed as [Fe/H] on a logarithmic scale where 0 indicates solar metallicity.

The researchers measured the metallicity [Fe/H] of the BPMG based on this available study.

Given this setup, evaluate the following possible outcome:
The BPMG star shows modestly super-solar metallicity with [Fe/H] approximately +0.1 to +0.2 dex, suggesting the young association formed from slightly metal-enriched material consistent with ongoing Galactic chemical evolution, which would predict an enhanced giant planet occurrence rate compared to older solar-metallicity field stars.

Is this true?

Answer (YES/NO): NO